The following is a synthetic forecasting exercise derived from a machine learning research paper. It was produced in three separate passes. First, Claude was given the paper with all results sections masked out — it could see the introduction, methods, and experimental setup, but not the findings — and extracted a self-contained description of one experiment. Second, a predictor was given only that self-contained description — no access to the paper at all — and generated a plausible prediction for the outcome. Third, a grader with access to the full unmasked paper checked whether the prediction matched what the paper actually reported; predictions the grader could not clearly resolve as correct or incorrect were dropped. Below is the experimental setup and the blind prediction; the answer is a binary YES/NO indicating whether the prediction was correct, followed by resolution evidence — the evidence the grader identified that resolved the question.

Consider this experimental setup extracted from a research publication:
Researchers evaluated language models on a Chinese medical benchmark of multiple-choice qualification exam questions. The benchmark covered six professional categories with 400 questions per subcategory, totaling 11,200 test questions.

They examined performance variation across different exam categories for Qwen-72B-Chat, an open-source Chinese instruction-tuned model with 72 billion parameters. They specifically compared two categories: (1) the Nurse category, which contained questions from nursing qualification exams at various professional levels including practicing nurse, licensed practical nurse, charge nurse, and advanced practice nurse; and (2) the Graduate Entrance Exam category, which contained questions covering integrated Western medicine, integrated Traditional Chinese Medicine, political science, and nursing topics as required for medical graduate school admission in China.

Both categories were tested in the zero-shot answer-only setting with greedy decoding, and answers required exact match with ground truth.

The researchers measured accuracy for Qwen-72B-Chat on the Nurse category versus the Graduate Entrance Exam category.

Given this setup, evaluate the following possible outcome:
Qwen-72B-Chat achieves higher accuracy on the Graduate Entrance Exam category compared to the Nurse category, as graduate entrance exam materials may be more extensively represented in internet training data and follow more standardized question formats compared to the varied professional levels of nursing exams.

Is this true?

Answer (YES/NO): NO